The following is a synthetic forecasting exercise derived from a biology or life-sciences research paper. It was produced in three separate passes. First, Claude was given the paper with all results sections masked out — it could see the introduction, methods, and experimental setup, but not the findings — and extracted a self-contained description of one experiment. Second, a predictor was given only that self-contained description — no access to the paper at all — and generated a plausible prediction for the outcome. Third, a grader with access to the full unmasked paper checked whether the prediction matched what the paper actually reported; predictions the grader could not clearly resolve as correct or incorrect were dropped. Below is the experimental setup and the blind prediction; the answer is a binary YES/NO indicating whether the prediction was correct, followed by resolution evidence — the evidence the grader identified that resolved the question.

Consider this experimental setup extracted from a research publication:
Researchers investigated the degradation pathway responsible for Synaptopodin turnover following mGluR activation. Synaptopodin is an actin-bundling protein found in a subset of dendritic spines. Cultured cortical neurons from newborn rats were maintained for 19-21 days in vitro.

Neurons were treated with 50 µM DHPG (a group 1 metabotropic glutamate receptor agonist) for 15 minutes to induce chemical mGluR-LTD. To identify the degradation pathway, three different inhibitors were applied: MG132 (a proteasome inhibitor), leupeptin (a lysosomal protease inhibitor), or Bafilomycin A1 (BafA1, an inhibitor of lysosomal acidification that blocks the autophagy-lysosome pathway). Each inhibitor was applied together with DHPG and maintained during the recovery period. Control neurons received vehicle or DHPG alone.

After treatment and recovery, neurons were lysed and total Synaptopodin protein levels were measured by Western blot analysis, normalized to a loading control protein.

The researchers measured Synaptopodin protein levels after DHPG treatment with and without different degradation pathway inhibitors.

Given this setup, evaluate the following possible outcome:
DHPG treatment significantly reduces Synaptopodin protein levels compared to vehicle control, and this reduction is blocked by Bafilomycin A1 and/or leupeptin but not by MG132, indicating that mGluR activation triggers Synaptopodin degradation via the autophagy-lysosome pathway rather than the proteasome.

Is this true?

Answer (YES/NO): YES